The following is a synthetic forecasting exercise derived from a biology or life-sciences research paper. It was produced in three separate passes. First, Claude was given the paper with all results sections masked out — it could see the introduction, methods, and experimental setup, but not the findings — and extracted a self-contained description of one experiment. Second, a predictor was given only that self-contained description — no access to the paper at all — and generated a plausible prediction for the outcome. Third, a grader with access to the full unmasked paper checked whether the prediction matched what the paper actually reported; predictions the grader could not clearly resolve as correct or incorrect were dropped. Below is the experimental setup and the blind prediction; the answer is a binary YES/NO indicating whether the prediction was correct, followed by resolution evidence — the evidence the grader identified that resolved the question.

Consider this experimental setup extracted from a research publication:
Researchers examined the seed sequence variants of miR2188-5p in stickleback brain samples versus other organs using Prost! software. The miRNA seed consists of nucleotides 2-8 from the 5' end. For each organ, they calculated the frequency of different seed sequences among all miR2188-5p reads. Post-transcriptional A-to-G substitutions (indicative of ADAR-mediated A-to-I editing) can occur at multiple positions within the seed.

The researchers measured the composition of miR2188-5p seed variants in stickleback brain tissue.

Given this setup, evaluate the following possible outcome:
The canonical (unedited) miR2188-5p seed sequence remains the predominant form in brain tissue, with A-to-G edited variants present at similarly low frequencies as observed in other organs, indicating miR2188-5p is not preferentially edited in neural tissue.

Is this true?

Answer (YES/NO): NO